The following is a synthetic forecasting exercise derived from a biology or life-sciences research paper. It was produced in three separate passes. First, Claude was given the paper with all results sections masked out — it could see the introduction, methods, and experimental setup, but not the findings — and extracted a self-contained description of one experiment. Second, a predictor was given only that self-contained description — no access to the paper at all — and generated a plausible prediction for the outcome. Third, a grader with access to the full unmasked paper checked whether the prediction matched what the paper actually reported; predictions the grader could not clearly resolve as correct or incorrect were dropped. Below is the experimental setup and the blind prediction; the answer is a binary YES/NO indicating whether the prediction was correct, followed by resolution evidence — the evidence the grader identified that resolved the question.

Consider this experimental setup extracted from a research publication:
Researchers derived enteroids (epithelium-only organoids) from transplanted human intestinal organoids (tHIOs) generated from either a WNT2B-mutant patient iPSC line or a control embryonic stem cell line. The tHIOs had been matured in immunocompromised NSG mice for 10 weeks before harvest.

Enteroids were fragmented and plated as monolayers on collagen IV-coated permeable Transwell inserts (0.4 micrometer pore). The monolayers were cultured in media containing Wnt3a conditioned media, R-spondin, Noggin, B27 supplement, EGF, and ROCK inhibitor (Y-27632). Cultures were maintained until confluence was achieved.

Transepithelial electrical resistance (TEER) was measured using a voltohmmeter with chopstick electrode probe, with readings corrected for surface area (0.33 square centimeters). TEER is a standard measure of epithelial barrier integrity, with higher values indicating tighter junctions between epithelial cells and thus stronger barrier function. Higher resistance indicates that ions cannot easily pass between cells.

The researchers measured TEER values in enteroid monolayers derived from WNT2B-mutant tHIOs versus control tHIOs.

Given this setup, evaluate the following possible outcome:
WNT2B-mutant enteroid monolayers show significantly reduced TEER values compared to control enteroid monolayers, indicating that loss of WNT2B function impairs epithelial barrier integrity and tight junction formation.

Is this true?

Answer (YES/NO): NO